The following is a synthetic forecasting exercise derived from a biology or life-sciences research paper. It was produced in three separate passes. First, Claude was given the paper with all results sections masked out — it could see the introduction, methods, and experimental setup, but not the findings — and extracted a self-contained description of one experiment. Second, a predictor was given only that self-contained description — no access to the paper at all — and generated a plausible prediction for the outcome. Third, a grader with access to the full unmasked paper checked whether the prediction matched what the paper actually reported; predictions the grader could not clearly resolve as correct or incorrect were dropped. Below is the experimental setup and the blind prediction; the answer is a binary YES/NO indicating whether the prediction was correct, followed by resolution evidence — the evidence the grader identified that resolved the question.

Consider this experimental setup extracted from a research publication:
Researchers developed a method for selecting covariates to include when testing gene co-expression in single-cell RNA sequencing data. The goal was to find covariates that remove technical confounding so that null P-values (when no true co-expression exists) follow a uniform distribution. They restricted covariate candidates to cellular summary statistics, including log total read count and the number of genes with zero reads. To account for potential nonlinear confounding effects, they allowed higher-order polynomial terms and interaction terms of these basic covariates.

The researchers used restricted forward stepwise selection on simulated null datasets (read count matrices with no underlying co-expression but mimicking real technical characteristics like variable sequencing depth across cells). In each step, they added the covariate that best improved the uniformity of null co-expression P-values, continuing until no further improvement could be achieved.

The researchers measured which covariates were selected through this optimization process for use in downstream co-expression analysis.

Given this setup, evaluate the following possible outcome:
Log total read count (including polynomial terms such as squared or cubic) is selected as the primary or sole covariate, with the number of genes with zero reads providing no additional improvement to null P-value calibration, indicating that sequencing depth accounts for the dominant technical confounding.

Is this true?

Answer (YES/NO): NO